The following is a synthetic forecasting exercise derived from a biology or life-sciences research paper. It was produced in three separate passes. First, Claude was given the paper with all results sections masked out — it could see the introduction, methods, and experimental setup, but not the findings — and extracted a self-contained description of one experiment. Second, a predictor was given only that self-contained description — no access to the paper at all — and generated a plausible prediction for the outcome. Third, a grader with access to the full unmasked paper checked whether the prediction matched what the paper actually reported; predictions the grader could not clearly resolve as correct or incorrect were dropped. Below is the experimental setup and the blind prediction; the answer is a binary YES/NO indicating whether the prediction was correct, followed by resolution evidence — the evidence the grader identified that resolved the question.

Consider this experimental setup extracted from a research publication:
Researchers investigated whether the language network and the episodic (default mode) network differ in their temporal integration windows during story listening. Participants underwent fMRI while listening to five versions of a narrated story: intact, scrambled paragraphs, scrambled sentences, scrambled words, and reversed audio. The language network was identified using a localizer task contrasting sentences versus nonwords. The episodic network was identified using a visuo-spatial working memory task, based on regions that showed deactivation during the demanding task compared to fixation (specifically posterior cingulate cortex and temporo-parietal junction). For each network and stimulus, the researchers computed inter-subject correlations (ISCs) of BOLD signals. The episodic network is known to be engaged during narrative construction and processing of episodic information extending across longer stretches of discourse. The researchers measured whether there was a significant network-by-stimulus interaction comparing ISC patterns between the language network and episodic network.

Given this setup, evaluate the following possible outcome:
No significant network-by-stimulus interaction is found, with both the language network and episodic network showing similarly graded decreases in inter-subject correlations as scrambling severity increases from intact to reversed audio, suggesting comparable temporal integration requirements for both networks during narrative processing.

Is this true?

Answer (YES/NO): NO